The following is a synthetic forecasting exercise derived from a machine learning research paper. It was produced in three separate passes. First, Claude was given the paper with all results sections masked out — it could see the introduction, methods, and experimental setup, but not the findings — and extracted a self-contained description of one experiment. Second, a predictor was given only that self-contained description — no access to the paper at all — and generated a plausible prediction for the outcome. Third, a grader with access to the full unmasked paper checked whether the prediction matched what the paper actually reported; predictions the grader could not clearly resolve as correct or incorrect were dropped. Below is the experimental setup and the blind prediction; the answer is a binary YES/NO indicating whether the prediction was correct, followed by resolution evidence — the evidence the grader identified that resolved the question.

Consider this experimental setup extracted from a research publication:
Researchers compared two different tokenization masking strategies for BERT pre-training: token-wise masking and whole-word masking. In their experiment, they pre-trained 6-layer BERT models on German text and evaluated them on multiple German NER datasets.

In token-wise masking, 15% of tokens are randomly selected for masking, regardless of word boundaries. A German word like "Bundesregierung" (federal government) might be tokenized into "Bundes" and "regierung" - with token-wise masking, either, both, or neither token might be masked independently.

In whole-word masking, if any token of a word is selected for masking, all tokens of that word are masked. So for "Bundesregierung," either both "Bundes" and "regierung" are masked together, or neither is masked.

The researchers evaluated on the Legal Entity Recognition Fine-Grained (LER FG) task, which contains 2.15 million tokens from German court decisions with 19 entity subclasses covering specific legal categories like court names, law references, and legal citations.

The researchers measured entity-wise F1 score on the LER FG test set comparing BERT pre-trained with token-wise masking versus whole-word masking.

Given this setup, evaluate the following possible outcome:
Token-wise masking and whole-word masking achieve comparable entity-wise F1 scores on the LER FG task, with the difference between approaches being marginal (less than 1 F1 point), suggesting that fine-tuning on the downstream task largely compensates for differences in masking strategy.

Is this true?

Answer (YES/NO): NO